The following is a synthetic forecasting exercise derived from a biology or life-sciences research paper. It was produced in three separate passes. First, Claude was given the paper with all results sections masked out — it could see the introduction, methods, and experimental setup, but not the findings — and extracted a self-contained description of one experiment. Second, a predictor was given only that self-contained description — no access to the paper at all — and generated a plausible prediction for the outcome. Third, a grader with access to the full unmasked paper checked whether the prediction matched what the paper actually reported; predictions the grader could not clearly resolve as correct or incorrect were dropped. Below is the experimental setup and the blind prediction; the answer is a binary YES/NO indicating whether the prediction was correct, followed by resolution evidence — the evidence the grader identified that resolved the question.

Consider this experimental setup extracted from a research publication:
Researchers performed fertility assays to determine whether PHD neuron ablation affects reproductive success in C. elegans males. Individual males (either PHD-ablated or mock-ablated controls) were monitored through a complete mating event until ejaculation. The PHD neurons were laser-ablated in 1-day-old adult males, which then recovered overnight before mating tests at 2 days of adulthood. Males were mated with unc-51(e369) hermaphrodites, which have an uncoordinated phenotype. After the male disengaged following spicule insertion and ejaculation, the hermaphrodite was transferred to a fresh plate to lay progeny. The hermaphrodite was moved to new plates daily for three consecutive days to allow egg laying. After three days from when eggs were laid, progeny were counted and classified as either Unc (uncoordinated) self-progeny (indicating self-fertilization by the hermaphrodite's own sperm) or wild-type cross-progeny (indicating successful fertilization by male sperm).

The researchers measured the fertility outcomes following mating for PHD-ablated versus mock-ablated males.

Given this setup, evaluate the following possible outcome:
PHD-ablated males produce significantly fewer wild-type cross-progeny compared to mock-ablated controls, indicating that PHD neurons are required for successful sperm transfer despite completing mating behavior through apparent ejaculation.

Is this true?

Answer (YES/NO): YES